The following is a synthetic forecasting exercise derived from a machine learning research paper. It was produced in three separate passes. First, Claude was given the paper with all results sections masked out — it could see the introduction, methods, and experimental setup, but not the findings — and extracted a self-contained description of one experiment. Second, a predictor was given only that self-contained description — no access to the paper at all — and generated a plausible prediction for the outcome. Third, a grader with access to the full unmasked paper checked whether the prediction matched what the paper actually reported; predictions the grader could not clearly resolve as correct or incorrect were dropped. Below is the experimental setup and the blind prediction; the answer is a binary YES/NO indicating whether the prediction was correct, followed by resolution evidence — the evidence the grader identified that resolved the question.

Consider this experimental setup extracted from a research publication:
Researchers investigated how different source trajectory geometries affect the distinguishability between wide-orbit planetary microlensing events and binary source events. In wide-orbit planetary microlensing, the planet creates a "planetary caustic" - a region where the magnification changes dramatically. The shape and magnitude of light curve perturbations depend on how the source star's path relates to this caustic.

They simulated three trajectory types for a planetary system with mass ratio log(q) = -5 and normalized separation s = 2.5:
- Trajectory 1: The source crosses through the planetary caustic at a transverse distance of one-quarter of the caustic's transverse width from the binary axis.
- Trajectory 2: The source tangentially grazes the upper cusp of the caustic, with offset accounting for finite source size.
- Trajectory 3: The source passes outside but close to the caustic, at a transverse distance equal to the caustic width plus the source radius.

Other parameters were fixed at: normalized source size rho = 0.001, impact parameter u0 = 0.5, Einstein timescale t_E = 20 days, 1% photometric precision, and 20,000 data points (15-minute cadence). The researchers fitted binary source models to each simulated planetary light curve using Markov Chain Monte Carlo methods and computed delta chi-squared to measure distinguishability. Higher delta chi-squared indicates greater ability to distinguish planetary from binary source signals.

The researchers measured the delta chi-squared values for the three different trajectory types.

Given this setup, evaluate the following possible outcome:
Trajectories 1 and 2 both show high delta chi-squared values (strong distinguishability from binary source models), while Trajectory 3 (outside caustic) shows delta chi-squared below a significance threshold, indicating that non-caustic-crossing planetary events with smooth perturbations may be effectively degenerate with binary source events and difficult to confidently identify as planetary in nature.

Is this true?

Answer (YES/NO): NO